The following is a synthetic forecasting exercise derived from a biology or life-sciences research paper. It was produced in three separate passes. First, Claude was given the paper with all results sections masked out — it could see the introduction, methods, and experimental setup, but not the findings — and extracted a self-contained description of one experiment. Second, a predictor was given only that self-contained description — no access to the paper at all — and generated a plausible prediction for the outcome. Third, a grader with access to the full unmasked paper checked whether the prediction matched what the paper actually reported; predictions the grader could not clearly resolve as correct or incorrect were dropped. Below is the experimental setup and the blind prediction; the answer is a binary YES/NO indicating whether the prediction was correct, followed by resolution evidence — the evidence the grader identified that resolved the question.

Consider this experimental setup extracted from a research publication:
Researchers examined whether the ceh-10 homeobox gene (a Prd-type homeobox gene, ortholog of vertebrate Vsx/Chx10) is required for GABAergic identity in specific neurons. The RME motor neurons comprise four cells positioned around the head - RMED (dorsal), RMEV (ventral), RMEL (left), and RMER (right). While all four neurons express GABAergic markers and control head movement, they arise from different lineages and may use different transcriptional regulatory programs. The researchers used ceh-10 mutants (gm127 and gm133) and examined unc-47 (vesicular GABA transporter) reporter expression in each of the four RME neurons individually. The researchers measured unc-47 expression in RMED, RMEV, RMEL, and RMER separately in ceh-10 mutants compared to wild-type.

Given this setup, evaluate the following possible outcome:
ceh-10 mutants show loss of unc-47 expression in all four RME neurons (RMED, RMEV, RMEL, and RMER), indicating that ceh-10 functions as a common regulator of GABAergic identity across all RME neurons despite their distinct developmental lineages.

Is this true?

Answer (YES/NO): NO